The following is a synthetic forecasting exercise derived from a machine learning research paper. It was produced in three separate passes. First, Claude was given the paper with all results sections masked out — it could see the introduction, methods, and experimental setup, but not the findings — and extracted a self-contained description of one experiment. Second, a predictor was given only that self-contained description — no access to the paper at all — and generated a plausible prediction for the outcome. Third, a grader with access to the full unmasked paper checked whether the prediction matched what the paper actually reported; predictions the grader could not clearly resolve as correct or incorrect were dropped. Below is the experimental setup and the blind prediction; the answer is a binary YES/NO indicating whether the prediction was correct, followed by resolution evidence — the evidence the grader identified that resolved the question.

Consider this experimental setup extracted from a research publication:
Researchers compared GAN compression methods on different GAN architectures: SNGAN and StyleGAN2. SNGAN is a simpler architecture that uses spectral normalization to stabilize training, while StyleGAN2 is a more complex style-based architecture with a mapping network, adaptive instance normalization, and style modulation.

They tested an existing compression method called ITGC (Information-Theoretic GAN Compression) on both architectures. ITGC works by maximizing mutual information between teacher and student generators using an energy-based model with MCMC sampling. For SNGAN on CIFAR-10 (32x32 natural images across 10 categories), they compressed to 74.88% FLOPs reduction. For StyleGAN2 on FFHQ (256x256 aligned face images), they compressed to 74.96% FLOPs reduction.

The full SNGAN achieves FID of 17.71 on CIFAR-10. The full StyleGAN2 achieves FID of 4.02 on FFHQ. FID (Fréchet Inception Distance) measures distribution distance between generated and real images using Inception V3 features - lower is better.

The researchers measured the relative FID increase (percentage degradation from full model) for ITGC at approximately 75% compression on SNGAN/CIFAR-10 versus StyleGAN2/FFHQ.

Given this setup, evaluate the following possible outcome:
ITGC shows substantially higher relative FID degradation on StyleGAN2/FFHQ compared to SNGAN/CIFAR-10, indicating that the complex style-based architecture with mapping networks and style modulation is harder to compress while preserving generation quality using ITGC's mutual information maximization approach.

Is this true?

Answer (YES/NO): NO